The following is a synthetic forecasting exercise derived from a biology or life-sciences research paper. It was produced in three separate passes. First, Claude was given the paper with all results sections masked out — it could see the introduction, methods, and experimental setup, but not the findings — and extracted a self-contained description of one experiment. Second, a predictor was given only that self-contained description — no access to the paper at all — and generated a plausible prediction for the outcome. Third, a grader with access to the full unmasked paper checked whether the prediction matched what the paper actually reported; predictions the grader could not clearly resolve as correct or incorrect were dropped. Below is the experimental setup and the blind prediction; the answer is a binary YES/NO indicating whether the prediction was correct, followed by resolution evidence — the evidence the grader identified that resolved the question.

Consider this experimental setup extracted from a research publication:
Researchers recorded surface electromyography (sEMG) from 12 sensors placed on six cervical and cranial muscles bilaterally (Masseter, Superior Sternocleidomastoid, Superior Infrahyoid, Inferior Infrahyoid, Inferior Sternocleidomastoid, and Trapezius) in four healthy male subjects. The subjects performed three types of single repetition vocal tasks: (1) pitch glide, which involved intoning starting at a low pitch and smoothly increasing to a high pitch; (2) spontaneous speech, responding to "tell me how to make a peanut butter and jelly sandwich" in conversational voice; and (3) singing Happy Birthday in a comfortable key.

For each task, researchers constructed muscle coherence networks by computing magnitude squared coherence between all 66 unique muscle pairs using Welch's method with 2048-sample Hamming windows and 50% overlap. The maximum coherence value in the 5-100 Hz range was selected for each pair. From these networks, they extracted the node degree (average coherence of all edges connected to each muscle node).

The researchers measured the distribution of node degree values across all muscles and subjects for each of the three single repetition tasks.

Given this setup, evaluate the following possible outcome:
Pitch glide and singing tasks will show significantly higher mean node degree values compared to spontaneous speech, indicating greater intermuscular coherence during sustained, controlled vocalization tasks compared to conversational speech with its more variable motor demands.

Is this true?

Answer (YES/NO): YES